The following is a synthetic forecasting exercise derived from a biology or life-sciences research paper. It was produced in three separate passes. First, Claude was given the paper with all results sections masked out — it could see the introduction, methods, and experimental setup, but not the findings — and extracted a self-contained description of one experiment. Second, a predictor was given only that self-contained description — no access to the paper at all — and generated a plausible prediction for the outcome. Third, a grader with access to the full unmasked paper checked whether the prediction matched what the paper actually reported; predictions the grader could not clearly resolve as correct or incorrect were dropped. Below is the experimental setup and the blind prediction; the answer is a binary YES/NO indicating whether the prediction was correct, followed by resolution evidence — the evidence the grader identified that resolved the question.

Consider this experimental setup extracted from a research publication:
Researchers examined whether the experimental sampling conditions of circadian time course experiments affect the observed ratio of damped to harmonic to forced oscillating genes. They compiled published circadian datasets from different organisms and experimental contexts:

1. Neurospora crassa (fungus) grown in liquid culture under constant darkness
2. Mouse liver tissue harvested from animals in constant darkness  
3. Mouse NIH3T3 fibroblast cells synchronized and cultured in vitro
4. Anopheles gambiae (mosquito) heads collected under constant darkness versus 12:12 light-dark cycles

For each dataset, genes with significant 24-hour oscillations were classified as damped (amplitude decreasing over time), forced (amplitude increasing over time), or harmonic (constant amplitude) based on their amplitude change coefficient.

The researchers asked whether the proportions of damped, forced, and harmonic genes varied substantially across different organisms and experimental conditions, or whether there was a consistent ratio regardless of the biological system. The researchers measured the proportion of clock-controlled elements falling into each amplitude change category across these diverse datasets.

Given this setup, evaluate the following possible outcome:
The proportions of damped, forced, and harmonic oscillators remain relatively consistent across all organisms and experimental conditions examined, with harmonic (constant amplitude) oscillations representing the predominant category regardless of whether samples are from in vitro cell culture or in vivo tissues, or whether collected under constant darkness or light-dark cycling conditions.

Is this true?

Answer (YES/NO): NO